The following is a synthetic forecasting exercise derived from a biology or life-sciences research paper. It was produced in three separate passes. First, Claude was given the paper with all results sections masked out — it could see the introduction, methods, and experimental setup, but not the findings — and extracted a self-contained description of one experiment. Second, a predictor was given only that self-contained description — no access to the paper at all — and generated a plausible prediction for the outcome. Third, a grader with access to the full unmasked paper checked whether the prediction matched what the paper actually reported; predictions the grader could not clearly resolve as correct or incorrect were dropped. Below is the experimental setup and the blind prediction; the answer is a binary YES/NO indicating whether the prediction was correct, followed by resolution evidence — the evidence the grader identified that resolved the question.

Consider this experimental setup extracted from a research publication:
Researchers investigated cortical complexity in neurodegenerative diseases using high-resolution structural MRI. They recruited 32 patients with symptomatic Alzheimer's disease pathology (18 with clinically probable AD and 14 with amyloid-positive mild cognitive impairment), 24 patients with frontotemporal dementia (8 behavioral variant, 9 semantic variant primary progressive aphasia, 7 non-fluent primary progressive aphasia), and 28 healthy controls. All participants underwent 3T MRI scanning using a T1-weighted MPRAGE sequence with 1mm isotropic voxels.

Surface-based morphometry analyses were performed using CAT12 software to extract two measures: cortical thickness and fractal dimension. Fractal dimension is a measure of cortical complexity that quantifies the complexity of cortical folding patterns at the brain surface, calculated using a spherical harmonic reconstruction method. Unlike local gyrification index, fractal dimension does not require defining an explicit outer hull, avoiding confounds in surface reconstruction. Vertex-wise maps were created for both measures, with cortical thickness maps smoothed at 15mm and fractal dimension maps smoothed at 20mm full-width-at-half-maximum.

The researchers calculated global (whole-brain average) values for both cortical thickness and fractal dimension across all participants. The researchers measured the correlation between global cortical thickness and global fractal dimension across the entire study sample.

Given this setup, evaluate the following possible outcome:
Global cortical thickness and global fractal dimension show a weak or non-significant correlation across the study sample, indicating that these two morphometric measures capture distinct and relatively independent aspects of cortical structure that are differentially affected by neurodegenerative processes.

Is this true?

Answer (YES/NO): NO